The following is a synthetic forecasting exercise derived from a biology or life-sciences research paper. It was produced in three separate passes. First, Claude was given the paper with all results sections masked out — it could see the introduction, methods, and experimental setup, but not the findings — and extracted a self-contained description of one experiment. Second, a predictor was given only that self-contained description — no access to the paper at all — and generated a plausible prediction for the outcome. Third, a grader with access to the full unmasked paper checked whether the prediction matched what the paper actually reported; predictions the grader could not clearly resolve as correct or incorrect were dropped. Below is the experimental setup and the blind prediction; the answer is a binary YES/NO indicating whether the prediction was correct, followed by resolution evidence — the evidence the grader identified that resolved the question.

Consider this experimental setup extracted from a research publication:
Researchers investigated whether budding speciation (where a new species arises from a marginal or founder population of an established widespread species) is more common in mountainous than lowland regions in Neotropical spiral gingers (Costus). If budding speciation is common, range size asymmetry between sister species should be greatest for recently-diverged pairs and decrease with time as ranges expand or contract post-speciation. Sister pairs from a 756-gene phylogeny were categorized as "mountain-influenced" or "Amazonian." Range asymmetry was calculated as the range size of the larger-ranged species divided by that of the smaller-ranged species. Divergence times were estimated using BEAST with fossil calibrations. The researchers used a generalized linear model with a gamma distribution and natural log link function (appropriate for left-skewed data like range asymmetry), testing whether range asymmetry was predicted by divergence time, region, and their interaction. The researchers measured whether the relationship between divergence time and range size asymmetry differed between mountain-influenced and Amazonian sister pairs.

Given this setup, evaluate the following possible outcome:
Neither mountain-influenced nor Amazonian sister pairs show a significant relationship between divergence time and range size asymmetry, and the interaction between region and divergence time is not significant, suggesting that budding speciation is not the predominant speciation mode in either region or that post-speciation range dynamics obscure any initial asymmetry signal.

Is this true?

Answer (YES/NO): NO